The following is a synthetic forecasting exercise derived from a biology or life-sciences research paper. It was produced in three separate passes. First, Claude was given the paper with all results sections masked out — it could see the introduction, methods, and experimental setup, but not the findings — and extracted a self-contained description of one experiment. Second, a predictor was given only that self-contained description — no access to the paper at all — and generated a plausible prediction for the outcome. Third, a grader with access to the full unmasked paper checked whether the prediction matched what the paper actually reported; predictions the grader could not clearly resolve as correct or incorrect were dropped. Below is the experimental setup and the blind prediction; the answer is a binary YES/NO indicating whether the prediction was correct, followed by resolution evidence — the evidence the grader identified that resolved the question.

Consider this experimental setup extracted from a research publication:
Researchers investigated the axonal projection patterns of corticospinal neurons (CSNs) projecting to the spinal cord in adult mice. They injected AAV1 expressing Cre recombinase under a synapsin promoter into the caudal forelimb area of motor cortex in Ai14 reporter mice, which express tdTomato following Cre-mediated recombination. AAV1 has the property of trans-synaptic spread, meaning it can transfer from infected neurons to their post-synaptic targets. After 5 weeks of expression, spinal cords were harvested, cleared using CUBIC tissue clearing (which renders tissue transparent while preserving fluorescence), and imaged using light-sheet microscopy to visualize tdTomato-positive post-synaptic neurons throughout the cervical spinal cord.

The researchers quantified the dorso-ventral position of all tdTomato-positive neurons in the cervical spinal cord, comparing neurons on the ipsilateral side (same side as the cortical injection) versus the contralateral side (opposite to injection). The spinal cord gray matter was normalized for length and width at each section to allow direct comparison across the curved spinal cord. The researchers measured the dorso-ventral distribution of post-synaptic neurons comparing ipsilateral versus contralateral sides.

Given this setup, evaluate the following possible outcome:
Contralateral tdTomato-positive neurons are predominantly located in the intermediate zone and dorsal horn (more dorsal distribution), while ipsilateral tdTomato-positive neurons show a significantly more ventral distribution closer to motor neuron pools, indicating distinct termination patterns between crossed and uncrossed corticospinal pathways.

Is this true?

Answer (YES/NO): YES